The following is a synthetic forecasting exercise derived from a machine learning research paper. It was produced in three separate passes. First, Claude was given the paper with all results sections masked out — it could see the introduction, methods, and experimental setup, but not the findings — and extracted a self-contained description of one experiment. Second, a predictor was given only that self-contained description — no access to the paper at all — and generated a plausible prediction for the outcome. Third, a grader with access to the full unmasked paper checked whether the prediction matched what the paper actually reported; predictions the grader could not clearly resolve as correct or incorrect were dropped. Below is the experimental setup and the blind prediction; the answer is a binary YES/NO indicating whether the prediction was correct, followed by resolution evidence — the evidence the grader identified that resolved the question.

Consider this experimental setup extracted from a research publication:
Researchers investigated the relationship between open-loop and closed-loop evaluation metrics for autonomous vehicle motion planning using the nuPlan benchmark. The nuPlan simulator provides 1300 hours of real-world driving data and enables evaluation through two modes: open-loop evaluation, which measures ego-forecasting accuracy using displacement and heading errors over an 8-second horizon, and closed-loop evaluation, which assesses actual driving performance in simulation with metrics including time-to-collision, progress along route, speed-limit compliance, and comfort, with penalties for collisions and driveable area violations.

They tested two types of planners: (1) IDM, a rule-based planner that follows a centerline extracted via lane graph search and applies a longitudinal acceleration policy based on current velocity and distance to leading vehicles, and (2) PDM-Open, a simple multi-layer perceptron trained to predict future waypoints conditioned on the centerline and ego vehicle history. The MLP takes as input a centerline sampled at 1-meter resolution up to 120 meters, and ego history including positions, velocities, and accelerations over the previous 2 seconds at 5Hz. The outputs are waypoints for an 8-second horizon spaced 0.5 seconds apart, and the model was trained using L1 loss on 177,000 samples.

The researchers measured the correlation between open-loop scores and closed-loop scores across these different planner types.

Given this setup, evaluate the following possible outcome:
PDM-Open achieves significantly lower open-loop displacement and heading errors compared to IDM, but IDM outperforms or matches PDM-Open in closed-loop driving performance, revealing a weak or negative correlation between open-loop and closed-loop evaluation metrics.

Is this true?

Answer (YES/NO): YES